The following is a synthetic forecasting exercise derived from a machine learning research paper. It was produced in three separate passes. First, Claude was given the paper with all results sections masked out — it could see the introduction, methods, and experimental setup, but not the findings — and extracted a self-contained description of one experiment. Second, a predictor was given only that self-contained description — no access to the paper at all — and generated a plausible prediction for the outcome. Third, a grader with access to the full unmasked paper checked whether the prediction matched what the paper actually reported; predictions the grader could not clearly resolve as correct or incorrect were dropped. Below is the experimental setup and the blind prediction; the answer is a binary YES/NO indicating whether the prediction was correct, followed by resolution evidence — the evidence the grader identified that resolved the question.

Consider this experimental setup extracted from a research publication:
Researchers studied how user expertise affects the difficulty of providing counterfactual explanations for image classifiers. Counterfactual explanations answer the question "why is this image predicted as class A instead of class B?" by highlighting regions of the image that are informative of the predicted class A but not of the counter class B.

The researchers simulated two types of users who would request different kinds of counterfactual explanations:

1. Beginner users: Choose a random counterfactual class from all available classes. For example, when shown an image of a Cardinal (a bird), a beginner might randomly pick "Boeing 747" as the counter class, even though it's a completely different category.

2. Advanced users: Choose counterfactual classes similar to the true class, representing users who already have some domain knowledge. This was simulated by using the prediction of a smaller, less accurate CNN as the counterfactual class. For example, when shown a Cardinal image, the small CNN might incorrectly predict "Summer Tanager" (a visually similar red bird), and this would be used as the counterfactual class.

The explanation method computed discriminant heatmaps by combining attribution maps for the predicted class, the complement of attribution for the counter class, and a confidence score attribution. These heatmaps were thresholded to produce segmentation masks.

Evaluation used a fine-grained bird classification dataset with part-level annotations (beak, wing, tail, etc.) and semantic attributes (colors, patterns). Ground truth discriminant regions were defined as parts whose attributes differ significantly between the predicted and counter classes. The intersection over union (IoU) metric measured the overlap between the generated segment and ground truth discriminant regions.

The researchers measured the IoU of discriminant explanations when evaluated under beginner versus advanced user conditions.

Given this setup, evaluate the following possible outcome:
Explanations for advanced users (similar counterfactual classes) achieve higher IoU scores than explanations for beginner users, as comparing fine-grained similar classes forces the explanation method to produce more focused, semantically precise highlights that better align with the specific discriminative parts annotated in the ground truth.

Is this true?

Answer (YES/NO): NO